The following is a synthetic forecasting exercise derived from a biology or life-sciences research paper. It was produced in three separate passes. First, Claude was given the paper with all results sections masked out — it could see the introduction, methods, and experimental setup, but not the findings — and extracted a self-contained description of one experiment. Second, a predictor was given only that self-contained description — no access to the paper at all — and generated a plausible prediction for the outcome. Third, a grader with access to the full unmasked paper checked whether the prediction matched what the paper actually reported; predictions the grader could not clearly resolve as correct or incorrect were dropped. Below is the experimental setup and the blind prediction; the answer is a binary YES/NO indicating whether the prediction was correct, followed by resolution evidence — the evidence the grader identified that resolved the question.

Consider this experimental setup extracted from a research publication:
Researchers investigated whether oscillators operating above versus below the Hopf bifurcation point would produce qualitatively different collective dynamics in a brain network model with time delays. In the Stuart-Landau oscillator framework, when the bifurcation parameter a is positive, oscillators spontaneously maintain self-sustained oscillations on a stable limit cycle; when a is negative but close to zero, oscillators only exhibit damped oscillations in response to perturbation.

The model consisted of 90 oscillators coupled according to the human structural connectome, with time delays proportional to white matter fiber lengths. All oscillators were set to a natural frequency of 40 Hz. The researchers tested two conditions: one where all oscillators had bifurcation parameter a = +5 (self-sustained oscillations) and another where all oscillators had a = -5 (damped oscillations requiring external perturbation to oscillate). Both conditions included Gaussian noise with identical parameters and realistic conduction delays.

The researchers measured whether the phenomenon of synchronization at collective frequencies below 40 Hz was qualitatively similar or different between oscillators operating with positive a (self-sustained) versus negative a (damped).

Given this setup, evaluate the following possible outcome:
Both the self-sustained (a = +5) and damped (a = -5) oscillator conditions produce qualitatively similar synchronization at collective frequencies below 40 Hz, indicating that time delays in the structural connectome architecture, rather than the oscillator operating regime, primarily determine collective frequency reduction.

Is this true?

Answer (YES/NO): YES